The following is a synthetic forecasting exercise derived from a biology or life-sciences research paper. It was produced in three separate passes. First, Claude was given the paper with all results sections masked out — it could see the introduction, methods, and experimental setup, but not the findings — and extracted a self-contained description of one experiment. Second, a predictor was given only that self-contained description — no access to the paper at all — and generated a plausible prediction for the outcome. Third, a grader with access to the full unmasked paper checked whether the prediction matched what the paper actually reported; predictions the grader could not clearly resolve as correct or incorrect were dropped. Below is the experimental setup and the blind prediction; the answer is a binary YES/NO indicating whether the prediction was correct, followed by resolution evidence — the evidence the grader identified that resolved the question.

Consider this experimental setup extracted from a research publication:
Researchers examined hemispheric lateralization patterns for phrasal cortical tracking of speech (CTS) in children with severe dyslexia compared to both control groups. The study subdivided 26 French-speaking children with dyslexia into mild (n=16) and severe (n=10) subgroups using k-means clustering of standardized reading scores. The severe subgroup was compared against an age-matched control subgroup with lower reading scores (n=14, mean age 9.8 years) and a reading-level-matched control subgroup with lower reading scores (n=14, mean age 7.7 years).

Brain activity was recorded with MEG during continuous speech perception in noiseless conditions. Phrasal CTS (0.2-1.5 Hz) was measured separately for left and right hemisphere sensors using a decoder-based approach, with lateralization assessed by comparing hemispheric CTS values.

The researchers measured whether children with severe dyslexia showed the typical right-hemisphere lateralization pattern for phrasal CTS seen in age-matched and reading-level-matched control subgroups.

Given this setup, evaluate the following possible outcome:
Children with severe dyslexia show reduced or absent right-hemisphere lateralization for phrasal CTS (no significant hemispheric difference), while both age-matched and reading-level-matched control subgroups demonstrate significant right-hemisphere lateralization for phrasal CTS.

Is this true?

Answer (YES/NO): NO